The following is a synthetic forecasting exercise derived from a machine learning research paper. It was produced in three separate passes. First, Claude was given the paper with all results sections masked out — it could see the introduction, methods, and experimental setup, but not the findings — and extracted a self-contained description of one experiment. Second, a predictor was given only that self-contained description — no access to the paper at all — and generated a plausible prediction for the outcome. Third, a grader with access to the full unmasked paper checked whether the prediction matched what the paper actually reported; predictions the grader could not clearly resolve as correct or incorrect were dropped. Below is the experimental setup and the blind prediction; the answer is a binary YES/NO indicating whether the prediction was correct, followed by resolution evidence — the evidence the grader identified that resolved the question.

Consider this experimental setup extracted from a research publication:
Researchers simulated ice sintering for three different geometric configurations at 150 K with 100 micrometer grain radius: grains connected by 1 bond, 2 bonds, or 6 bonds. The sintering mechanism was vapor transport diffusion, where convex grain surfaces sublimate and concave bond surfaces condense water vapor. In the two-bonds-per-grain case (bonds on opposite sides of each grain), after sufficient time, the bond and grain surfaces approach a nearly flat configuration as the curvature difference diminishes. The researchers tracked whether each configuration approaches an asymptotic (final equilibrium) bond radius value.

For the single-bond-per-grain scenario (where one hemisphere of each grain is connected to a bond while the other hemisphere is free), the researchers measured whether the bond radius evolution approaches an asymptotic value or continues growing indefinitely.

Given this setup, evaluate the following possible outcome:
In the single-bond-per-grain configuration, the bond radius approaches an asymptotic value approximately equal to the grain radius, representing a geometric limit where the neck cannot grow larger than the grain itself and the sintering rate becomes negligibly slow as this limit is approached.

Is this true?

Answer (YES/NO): NO